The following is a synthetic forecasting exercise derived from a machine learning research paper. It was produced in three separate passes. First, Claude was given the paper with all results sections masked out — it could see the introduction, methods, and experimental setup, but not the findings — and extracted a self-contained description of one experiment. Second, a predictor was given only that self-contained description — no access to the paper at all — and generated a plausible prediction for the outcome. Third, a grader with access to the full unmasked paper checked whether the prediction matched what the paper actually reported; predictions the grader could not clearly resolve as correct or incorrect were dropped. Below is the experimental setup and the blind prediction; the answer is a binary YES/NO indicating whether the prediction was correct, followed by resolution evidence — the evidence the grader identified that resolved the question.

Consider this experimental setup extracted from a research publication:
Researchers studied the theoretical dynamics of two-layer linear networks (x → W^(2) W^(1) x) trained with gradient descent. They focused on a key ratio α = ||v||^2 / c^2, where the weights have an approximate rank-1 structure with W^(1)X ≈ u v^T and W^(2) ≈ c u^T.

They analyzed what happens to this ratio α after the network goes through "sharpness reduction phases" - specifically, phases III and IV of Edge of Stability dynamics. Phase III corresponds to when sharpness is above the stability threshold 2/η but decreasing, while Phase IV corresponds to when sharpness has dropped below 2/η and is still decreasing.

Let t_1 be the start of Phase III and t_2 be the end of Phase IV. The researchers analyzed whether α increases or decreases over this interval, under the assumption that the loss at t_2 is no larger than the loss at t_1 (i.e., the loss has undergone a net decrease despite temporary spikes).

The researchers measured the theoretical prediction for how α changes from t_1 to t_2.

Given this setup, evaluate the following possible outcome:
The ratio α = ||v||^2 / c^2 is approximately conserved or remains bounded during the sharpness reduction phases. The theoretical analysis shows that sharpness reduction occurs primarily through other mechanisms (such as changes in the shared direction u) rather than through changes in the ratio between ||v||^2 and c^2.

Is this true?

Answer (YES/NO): NO